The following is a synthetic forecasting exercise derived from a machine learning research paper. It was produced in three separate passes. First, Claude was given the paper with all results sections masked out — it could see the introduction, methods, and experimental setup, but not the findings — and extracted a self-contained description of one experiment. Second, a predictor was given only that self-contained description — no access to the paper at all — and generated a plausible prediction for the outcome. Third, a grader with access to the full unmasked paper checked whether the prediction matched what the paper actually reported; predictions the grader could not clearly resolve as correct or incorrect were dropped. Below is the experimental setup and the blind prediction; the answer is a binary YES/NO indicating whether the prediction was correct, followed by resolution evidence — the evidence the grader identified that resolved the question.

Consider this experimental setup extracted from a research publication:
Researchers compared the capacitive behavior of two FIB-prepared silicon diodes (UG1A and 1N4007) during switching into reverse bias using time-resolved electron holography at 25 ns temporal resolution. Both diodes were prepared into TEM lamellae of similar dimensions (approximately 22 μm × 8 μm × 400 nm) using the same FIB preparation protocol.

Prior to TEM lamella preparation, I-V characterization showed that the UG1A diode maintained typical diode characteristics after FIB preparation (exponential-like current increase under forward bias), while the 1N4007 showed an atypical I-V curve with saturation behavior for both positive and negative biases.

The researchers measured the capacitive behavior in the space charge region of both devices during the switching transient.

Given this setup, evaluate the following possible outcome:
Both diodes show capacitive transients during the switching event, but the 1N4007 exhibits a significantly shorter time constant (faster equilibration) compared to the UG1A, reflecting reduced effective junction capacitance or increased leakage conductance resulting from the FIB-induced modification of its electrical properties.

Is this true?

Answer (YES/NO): NO